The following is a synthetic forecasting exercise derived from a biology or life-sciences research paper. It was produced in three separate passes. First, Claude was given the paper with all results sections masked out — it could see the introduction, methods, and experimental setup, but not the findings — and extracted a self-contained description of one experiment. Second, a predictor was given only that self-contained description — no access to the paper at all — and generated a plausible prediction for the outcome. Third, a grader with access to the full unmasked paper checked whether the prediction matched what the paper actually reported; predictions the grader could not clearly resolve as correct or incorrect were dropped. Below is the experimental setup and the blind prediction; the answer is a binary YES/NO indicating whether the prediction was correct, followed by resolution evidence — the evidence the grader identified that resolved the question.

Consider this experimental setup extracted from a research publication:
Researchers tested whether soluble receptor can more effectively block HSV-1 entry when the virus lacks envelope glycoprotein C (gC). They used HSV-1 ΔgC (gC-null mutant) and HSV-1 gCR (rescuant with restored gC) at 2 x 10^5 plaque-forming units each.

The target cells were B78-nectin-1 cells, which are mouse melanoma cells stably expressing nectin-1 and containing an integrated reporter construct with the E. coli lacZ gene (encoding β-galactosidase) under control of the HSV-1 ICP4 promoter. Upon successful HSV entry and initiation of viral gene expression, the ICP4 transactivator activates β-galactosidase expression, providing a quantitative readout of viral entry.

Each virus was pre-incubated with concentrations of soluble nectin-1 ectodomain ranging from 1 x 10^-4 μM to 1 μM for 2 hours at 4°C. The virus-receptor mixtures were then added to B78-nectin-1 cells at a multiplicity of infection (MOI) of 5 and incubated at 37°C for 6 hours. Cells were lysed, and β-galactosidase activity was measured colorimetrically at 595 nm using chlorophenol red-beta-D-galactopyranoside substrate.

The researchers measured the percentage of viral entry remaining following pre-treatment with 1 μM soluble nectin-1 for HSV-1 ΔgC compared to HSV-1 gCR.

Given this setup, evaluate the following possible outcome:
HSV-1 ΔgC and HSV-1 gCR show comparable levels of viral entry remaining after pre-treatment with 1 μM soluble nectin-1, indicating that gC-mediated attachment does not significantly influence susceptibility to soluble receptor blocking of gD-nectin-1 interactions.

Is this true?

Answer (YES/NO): NO